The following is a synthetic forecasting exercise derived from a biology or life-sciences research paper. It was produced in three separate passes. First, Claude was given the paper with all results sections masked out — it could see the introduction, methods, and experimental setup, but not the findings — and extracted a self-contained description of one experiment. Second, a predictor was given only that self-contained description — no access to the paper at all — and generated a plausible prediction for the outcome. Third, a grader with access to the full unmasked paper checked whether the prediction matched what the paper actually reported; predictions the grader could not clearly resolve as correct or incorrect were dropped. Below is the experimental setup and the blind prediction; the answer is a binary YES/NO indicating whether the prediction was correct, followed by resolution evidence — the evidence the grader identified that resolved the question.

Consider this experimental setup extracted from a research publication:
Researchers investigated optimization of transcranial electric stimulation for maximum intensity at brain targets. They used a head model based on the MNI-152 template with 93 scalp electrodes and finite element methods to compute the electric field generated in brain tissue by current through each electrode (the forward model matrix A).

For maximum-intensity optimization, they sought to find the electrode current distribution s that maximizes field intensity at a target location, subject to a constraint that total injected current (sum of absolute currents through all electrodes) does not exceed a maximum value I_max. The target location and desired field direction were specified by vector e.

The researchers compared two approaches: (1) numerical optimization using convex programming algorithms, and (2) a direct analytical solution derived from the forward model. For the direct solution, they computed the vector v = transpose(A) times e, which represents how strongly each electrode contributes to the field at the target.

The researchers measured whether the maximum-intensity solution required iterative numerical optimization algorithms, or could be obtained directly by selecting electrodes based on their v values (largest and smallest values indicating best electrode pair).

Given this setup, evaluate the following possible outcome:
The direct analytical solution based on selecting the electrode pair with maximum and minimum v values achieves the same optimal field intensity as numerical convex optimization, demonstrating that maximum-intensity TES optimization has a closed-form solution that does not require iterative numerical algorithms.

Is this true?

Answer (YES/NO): YES